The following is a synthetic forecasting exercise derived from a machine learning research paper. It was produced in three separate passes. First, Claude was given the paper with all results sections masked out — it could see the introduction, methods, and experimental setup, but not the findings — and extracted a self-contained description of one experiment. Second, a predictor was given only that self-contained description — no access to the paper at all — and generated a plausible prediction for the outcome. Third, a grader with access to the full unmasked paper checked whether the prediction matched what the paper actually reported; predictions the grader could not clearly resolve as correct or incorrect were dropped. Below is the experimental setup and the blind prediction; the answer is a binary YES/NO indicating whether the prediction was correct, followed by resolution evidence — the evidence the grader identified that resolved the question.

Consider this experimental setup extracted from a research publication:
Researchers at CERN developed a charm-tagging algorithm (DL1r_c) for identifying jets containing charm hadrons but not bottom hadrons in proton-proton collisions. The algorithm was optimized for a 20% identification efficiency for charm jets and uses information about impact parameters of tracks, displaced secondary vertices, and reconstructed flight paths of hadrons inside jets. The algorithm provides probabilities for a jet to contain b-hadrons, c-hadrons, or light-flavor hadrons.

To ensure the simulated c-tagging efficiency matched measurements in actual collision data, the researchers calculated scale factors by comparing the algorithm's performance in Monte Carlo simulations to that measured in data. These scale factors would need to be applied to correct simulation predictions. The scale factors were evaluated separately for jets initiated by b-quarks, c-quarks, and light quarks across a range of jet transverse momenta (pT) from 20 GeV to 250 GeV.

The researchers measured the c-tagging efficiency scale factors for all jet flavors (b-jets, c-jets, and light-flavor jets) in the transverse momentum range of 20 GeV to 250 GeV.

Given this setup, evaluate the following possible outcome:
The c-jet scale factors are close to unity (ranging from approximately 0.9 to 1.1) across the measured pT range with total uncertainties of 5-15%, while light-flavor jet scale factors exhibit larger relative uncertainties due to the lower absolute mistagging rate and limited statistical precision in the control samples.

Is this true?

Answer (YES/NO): NO